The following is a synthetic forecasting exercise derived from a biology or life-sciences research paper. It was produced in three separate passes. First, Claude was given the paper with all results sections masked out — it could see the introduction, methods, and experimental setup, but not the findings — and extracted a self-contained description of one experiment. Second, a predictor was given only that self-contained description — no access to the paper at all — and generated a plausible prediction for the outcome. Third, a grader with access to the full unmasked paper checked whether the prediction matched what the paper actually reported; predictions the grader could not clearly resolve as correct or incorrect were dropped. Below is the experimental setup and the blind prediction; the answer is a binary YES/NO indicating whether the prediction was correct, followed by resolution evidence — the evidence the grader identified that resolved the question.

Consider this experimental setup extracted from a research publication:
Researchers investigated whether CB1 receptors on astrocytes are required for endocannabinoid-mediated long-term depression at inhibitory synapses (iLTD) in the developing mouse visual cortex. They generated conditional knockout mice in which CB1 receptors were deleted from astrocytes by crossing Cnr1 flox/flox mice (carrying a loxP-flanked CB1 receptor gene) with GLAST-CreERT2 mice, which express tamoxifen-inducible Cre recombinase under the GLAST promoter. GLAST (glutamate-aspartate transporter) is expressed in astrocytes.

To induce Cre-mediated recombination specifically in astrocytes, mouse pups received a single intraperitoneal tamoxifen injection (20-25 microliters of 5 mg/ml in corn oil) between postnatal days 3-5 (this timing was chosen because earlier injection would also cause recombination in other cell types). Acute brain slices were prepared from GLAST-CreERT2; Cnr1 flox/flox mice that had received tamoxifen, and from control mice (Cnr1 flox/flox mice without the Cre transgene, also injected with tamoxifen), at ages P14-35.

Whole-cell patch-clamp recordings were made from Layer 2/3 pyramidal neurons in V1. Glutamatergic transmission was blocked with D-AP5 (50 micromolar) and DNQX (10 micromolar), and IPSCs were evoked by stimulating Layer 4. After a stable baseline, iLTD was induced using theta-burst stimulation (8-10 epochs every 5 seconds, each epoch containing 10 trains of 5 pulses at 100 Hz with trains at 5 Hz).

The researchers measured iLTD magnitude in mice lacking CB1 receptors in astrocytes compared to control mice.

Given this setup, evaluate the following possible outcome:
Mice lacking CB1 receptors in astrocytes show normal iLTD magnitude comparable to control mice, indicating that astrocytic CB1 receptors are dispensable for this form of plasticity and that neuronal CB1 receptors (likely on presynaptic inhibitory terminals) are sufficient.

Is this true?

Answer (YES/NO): NO